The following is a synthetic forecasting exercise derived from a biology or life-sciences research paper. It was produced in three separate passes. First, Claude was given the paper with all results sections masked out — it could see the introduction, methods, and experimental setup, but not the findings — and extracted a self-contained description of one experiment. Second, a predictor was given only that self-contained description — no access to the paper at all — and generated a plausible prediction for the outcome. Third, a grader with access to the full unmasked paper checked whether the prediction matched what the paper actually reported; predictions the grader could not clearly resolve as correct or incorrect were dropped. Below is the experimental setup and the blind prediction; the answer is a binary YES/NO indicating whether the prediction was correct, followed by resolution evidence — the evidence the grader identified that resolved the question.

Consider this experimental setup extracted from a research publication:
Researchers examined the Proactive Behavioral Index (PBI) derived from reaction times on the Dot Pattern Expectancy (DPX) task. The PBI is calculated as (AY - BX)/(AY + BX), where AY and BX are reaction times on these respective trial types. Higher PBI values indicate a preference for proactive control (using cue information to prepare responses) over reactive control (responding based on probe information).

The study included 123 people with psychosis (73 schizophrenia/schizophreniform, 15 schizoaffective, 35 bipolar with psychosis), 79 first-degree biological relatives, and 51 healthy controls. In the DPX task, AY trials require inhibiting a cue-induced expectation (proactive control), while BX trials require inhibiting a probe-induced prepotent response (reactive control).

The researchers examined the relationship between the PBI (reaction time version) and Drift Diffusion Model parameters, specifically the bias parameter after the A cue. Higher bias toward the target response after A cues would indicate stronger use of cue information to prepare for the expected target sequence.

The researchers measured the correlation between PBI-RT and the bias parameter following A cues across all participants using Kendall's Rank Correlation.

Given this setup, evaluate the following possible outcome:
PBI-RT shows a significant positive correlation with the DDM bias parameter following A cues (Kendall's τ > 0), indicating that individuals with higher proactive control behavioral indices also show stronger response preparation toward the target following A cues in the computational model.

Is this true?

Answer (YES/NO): NO